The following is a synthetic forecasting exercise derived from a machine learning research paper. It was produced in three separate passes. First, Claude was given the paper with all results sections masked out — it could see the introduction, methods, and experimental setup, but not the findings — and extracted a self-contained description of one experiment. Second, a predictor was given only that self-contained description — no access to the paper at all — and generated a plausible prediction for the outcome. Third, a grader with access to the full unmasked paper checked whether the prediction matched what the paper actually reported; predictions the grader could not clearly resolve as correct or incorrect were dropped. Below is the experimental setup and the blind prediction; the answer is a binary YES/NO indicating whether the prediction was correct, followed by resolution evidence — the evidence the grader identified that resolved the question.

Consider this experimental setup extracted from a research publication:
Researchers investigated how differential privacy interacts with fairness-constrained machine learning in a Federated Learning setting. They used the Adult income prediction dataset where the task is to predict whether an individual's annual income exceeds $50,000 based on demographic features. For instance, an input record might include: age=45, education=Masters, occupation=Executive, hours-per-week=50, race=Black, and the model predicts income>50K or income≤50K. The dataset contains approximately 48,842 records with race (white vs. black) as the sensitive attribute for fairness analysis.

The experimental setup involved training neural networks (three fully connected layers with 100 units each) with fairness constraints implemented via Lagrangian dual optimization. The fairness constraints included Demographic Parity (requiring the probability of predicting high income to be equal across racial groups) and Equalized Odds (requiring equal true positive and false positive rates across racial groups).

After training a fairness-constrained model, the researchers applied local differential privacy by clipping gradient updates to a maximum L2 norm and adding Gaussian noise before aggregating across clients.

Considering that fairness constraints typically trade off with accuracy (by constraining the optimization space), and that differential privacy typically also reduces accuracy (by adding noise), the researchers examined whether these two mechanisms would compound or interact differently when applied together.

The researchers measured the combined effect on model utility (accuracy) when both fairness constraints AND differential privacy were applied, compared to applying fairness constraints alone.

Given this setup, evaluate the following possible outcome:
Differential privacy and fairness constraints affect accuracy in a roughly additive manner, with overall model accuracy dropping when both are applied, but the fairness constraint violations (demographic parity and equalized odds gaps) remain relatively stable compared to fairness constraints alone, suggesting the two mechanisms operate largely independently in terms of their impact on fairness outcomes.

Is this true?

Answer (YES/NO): NO